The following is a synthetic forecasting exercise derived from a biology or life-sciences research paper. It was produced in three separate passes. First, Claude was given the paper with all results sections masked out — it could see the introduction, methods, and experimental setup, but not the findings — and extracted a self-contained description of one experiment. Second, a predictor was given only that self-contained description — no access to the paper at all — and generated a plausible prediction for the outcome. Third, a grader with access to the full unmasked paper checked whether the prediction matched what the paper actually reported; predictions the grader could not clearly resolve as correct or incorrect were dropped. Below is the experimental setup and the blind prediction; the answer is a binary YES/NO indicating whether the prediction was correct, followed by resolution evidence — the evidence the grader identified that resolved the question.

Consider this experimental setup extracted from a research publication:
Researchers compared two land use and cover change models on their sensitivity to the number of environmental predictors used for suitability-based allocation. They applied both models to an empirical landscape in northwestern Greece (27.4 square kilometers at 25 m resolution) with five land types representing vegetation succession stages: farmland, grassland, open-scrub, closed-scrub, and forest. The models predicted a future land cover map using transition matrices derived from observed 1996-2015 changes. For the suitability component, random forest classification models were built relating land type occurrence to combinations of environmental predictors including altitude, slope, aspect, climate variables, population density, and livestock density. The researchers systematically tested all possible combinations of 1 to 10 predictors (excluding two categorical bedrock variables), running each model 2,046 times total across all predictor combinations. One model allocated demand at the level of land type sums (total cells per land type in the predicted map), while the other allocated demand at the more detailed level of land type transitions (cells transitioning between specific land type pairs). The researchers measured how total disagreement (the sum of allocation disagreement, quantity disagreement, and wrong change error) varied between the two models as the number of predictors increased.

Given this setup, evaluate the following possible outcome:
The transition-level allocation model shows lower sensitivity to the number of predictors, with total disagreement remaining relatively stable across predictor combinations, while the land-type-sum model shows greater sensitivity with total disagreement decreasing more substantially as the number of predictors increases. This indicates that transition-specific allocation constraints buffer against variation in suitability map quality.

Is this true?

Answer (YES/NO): YES